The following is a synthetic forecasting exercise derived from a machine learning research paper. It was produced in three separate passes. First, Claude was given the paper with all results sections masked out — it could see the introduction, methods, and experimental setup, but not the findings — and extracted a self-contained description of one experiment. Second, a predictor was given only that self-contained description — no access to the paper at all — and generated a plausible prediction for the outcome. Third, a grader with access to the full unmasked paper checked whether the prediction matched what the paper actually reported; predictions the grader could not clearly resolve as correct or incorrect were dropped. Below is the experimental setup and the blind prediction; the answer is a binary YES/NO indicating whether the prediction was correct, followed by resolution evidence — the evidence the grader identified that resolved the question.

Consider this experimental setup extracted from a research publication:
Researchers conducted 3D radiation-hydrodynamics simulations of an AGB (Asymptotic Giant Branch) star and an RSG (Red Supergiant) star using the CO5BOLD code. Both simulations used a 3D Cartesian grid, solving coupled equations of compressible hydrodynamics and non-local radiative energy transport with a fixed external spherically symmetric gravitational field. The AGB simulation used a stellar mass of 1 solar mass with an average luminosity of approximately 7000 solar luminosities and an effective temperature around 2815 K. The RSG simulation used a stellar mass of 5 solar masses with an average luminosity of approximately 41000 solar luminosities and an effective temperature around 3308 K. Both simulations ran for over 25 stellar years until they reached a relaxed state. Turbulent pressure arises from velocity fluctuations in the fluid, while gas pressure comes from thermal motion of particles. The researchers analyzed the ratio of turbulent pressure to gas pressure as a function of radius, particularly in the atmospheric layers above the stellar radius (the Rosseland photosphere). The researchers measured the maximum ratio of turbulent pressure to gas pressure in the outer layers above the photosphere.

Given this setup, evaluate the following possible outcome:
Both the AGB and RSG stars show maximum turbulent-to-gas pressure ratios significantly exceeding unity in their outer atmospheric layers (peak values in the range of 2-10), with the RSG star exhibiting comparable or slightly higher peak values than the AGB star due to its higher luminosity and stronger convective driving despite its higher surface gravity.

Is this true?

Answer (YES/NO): NO